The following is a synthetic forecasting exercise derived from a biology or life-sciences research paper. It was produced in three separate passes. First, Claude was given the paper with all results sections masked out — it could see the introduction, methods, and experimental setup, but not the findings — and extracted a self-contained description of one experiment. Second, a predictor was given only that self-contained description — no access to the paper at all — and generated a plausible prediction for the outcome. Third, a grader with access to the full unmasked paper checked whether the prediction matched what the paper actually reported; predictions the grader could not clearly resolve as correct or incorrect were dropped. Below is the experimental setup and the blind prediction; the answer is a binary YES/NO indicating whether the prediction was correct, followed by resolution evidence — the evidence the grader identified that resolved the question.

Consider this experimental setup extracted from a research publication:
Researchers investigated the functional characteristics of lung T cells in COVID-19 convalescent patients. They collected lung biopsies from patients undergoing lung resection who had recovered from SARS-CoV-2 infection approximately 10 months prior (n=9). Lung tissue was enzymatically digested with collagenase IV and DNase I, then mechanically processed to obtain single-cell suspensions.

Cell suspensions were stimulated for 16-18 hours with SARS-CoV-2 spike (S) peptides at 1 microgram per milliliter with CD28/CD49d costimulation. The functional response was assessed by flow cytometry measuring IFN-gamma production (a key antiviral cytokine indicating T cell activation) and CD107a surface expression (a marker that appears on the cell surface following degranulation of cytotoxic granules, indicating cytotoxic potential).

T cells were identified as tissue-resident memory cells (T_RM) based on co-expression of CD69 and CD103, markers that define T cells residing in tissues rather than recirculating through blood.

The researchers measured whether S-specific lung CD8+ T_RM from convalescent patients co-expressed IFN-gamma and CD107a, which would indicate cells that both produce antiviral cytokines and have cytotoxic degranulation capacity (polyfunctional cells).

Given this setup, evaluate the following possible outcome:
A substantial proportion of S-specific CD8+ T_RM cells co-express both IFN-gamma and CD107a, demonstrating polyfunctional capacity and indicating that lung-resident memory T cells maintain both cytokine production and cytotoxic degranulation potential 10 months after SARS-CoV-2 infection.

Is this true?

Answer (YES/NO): NO